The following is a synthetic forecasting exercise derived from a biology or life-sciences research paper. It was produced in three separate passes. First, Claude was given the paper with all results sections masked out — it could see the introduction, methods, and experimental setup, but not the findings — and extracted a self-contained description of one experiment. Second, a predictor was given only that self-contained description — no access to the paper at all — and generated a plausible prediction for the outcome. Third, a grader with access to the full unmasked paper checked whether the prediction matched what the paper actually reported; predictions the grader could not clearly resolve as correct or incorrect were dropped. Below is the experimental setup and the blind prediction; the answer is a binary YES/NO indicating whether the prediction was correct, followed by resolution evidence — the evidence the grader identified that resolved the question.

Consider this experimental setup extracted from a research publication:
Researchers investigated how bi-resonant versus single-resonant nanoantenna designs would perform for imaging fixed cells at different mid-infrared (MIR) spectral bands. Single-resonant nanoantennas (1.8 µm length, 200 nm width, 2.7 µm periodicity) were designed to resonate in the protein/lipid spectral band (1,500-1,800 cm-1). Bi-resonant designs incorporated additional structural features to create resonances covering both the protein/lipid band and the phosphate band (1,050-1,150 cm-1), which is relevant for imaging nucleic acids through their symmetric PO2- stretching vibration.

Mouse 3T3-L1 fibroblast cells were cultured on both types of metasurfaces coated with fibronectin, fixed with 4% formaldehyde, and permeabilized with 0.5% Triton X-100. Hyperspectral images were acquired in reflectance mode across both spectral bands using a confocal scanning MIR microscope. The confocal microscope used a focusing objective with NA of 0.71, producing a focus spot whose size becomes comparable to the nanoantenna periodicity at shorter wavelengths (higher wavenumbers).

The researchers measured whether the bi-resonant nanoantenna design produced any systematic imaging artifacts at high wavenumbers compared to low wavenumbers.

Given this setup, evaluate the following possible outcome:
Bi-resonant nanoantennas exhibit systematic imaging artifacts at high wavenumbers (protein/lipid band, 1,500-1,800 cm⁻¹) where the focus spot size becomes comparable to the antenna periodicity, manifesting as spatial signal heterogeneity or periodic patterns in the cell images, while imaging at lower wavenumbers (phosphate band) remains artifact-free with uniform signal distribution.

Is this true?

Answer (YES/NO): YES